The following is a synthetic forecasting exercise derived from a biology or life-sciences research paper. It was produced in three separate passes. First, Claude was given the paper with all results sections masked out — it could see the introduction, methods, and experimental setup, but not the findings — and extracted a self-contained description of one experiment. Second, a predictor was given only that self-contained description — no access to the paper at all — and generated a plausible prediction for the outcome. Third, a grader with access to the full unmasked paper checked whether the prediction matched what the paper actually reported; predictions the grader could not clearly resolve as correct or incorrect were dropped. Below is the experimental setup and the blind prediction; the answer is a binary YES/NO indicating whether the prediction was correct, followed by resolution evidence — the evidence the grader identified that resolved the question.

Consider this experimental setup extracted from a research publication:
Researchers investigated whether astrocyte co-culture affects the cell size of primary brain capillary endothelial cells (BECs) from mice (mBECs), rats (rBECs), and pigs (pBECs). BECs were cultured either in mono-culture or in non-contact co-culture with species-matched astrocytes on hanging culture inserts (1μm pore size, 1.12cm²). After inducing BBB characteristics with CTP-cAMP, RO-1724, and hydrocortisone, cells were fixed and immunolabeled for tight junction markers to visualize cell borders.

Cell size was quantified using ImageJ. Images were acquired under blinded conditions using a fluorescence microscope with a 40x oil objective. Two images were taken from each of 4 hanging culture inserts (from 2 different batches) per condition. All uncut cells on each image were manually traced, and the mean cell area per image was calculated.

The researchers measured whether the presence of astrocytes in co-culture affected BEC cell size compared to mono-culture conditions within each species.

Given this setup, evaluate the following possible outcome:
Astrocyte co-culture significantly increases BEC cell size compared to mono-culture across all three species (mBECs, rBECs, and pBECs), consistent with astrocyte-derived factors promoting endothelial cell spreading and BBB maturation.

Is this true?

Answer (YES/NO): NO